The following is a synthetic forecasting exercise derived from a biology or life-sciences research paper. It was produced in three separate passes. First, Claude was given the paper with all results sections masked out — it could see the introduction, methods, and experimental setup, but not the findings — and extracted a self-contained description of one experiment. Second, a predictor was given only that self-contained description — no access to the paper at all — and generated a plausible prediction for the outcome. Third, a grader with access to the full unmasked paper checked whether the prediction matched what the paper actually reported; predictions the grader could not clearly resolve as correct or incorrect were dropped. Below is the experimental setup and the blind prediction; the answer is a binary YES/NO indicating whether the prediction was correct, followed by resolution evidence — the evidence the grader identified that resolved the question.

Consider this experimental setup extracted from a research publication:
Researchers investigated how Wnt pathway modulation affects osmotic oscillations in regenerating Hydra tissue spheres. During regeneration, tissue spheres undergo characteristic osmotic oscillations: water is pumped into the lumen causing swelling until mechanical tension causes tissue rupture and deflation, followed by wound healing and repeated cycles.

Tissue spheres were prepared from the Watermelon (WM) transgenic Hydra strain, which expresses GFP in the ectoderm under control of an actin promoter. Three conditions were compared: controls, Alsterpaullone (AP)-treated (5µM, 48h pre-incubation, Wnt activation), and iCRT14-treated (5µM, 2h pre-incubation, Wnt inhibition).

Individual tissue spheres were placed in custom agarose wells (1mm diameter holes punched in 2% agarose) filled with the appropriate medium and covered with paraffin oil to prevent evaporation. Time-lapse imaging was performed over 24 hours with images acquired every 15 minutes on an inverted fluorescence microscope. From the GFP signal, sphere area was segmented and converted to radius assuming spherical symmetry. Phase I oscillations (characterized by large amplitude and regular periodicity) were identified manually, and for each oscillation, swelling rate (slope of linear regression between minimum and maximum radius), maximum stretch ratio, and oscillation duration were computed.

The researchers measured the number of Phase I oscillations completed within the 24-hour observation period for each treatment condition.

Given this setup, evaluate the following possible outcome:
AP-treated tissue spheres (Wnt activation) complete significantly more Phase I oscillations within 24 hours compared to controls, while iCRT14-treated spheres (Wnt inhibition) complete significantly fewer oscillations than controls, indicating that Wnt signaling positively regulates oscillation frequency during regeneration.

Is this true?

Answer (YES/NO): NO